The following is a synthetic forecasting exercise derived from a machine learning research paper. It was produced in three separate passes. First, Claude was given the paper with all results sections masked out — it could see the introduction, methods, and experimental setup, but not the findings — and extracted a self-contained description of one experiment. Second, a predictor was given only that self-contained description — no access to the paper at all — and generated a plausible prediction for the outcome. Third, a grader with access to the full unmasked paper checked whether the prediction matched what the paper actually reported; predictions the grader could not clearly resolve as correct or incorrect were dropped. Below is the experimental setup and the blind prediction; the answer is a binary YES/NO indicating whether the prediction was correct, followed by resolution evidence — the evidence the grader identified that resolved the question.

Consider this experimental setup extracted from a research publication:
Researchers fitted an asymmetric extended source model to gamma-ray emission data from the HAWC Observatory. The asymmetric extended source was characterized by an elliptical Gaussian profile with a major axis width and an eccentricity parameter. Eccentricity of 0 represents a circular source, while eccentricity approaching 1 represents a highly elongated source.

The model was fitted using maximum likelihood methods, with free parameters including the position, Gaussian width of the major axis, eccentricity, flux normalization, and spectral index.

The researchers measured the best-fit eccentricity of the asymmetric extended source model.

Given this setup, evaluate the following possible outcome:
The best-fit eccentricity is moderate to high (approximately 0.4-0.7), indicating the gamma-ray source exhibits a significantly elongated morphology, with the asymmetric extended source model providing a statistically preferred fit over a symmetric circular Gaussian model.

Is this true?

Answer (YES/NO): NO